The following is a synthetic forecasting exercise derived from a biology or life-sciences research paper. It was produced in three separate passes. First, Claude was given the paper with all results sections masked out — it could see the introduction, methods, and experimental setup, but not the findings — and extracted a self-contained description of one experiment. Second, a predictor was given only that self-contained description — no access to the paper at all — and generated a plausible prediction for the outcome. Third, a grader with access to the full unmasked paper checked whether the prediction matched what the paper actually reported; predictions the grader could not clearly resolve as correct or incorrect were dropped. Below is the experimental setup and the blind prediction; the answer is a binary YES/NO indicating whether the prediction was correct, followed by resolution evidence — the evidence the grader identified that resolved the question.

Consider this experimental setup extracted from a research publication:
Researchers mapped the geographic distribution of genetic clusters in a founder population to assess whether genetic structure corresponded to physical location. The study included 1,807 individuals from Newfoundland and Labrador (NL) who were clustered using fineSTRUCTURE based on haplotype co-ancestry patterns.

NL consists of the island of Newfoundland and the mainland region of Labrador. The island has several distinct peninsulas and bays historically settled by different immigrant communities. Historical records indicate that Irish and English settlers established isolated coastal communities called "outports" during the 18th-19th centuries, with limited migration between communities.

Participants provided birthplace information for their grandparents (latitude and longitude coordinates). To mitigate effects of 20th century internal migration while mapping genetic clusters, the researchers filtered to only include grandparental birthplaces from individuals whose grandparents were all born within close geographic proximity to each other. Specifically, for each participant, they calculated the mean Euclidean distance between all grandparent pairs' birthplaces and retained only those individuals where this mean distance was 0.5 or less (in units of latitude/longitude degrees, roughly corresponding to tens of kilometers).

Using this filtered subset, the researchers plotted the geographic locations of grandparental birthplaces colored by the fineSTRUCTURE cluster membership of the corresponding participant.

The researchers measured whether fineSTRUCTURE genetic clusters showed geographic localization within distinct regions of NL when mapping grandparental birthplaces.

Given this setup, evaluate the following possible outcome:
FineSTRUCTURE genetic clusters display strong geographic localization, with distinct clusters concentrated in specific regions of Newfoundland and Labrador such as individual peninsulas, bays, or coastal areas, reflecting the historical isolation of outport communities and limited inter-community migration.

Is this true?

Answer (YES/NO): YES